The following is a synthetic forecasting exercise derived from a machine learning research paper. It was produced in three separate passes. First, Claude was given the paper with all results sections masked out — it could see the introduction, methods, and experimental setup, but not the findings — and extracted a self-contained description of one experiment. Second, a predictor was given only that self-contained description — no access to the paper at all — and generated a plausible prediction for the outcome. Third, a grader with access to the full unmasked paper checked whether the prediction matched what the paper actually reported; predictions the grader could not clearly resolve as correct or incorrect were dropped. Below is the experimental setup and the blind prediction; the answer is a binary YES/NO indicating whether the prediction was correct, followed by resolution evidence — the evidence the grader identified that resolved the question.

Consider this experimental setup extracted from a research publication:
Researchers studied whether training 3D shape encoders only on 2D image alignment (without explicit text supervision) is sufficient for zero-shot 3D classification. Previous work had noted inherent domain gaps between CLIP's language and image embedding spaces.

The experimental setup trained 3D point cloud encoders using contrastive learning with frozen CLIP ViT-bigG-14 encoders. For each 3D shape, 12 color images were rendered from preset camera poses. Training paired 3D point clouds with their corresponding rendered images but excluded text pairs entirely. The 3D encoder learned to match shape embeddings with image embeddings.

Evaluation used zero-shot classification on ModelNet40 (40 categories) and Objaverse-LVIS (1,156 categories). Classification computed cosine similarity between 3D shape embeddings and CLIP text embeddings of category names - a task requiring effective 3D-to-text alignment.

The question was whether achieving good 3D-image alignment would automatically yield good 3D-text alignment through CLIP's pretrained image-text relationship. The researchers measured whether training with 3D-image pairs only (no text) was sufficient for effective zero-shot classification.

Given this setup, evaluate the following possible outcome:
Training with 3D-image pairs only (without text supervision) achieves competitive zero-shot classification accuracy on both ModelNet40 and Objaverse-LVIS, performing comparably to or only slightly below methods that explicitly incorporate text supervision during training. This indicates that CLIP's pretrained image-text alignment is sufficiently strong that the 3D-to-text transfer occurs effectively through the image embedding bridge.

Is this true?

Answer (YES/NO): NO